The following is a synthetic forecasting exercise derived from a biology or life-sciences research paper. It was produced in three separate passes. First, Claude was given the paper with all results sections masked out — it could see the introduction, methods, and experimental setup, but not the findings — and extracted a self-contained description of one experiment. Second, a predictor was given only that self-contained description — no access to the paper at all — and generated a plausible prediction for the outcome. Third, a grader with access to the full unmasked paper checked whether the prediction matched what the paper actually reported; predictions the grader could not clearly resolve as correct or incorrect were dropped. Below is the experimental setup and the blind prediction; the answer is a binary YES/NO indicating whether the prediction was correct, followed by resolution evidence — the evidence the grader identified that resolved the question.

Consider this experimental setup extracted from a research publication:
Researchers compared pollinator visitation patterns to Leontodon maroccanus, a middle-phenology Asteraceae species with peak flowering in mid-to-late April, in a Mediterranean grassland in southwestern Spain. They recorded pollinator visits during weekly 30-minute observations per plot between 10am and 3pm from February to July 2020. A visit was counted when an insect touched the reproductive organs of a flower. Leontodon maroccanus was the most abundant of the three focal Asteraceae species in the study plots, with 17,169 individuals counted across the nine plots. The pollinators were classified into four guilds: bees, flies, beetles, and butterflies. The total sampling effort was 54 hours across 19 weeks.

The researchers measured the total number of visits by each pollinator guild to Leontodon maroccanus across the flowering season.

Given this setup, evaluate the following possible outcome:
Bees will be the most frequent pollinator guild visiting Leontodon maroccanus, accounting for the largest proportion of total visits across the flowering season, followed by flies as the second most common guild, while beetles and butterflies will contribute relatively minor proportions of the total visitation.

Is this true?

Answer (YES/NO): NO